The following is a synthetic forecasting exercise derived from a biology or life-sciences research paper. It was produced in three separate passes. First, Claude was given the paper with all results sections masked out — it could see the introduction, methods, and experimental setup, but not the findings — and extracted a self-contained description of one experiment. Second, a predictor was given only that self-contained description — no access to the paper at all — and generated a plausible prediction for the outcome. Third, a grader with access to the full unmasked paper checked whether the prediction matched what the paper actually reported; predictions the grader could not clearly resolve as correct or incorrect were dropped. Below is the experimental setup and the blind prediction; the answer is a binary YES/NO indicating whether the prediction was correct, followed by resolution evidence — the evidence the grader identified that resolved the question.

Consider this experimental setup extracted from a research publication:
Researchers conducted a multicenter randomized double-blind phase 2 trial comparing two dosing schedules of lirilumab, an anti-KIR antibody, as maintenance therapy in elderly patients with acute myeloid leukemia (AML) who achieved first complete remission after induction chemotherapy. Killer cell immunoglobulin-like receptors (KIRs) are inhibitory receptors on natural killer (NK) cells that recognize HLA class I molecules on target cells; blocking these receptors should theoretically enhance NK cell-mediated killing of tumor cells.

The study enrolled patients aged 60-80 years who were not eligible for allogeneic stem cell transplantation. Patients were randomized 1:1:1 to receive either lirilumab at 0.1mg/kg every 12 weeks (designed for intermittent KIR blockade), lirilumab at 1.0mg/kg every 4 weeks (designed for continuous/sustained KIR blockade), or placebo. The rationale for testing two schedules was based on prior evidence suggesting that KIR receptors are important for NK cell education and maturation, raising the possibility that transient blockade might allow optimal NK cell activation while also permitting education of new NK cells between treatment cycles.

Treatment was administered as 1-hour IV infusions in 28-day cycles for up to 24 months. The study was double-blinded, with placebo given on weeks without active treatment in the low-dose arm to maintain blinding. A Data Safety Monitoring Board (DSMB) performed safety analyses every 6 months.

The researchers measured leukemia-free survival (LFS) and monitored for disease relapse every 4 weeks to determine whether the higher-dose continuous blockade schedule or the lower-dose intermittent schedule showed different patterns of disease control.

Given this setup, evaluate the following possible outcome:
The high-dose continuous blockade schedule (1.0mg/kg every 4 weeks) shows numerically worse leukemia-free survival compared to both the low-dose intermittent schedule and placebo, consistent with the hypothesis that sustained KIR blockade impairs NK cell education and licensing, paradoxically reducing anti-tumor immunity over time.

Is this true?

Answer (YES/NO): NO